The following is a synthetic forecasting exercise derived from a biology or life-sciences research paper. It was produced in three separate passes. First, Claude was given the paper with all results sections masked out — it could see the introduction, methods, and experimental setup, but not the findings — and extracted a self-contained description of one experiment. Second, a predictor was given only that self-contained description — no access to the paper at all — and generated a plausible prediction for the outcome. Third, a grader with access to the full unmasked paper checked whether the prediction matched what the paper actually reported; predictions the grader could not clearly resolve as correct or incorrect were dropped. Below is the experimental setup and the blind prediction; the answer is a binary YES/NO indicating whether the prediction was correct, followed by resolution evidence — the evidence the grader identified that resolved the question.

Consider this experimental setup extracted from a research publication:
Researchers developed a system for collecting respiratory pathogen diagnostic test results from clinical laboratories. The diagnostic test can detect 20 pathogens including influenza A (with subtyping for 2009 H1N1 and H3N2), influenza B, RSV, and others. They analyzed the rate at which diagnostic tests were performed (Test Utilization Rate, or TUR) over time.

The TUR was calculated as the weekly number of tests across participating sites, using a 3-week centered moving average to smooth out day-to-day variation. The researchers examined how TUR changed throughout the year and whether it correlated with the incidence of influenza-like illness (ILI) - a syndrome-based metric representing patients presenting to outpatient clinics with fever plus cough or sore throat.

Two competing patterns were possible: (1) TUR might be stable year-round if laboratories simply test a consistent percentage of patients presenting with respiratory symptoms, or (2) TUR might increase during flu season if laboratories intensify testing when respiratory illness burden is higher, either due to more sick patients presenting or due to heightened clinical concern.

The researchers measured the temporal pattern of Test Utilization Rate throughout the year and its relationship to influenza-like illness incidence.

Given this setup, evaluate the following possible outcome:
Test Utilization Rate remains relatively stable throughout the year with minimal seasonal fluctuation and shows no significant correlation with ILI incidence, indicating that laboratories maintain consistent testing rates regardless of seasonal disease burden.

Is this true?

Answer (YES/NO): NO